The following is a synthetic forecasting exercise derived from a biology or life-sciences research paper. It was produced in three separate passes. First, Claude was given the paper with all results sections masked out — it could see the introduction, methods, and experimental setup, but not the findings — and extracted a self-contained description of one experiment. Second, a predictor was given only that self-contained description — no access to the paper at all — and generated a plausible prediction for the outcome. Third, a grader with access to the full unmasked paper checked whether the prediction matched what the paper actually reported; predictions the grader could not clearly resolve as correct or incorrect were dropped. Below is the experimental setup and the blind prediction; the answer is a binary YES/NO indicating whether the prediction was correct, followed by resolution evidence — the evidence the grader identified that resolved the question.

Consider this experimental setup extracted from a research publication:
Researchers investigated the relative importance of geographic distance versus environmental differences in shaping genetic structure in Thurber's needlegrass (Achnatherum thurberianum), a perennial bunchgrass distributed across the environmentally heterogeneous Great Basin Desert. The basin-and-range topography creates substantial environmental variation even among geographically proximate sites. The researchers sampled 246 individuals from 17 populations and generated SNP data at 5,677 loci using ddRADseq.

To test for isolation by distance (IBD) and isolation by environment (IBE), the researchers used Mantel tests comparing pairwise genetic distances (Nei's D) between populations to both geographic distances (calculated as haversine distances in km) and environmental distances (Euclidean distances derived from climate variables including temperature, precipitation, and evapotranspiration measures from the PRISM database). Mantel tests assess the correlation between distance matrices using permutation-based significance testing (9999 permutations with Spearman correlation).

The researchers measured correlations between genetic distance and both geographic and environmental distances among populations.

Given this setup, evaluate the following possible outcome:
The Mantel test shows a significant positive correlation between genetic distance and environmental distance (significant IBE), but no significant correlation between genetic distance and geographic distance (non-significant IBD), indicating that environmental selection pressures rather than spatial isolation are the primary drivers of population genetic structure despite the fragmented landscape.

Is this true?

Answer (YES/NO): NO